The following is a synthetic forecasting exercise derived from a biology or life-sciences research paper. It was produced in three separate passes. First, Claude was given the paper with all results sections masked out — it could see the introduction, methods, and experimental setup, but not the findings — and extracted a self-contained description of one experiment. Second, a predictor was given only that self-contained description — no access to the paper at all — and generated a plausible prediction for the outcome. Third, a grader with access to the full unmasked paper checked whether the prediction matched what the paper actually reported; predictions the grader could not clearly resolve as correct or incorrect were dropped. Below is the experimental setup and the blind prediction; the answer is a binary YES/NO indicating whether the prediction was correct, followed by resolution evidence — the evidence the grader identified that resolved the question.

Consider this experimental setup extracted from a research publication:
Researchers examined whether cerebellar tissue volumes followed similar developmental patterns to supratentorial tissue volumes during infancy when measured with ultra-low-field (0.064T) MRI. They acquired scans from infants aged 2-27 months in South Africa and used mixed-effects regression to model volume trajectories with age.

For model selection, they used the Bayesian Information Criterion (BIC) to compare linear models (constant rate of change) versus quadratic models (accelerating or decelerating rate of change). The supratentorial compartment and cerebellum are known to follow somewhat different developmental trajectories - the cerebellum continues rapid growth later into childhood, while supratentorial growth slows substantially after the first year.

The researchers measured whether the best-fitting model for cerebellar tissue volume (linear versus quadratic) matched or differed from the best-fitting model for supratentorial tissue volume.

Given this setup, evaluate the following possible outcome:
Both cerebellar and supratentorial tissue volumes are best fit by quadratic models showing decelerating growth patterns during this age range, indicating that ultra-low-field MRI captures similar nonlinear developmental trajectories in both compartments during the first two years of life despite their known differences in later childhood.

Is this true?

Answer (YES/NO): YES